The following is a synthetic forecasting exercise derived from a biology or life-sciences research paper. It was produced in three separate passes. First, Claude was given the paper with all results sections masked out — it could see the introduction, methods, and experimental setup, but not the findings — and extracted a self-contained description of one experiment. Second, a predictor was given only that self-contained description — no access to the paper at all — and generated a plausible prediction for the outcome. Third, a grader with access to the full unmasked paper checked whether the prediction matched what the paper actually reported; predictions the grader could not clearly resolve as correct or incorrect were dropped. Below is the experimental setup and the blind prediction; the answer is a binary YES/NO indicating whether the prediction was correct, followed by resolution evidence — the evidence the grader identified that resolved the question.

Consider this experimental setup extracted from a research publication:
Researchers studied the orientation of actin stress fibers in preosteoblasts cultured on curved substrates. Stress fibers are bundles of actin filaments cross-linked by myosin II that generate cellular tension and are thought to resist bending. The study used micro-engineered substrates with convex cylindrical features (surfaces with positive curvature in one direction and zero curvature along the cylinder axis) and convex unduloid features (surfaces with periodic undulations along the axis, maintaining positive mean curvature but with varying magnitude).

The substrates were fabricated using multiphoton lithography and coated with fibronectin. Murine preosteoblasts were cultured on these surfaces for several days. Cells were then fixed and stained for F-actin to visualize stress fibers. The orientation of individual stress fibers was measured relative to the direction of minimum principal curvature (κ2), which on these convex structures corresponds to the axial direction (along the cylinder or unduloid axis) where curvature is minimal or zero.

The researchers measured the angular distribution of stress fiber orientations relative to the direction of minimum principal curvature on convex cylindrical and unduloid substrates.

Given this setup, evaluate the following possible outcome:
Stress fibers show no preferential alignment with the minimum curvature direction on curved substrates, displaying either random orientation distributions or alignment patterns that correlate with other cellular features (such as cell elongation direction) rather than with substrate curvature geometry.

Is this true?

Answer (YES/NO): NO